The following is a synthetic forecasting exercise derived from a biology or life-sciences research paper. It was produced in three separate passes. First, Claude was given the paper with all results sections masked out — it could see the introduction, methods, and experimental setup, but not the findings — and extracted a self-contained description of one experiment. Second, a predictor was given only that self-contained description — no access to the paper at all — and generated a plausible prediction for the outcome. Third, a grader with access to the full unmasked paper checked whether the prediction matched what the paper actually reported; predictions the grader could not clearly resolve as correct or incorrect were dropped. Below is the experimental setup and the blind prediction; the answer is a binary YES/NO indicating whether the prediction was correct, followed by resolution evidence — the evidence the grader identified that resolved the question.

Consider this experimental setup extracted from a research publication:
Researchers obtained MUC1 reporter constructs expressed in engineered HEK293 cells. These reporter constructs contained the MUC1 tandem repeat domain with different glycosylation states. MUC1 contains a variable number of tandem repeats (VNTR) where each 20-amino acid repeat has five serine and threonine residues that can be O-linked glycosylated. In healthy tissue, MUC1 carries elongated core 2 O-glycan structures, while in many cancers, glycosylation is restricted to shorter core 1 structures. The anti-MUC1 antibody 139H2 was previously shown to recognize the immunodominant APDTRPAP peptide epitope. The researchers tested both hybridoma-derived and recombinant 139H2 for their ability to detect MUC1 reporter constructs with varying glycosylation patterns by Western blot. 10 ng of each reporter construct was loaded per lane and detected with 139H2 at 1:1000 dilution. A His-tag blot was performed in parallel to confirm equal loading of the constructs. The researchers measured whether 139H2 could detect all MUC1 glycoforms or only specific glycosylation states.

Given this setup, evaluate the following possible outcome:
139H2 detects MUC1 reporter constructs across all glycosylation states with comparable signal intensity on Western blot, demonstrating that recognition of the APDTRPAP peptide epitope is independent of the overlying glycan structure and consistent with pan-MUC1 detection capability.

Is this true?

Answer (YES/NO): YES